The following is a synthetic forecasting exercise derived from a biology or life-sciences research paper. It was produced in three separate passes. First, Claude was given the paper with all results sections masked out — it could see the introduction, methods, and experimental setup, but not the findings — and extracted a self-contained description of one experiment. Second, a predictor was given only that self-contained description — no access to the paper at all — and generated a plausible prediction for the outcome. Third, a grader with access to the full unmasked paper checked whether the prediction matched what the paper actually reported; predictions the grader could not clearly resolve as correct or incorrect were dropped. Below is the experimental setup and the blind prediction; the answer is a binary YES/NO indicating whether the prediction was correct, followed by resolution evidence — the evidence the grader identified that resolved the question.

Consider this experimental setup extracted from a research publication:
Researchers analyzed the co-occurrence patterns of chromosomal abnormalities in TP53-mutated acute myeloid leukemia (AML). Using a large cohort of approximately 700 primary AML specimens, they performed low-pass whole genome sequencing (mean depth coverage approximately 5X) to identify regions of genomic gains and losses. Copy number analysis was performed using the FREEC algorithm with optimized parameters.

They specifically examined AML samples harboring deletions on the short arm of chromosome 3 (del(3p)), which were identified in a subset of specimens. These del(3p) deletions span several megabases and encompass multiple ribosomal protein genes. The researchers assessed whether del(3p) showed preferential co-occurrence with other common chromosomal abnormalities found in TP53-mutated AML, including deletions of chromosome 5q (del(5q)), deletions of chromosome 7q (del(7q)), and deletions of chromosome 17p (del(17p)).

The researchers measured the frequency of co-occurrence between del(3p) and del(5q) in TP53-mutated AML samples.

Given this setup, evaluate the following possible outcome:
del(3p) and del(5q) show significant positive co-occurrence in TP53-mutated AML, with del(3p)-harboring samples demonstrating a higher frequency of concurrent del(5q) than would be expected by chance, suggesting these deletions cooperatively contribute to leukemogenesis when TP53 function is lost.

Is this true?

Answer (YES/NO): YES